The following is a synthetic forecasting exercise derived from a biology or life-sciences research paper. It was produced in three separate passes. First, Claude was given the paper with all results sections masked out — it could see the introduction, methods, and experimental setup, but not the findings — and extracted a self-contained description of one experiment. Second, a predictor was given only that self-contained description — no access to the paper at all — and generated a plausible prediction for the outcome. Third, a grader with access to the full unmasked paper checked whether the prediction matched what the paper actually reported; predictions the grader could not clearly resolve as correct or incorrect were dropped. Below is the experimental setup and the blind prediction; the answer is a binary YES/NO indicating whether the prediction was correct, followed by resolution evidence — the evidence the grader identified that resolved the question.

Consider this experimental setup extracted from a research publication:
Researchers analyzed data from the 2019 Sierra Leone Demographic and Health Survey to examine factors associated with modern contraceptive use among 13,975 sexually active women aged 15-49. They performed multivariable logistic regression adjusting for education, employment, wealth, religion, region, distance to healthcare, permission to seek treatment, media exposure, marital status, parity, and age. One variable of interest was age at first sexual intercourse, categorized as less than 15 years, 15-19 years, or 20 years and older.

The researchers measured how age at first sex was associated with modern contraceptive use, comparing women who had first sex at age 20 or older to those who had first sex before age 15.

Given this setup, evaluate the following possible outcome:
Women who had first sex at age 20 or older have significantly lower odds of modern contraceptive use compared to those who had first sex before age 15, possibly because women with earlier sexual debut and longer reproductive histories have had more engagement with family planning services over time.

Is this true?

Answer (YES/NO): YES